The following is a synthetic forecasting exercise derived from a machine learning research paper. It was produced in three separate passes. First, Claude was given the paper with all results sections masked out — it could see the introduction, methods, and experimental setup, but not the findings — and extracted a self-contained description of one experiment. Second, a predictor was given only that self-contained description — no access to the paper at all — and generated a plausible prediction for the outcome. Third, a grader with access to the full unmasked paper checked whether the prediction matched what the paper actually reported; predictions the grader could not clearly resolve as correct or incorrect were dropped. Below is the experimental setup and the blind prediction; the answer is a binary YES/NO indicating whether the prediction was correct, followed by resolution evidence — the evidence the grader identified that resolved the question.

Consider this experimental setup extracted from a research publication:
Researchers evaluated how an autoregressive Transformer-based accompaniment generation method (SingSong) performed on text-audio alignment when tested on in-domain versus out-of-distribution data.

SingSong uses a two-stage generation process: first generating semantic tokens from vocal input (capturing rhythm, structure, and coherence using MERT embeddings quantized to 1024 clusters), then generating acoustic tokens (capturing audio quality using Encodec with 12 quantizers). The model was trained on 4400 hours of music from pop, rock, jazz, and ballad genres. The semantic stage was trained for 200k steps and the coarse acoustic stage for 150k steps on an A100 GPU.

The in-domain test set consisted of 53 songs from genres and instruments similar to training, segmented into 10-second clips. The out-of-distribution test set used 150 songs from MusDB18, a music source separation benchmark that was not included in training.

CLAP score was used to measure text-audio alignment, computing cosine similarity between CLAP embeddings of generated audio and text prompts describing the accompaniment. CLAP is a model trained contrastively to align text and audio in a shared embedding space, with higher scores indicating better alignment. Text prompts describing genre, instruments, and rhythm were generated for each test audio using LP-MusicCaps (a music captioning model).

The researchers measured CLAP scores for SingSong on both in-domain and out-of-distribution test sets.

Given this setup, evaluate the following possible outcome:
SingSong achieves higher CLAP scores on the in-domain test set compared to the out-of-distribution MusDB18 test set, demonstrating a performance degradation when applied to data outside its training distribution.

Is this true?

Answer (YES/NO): NO